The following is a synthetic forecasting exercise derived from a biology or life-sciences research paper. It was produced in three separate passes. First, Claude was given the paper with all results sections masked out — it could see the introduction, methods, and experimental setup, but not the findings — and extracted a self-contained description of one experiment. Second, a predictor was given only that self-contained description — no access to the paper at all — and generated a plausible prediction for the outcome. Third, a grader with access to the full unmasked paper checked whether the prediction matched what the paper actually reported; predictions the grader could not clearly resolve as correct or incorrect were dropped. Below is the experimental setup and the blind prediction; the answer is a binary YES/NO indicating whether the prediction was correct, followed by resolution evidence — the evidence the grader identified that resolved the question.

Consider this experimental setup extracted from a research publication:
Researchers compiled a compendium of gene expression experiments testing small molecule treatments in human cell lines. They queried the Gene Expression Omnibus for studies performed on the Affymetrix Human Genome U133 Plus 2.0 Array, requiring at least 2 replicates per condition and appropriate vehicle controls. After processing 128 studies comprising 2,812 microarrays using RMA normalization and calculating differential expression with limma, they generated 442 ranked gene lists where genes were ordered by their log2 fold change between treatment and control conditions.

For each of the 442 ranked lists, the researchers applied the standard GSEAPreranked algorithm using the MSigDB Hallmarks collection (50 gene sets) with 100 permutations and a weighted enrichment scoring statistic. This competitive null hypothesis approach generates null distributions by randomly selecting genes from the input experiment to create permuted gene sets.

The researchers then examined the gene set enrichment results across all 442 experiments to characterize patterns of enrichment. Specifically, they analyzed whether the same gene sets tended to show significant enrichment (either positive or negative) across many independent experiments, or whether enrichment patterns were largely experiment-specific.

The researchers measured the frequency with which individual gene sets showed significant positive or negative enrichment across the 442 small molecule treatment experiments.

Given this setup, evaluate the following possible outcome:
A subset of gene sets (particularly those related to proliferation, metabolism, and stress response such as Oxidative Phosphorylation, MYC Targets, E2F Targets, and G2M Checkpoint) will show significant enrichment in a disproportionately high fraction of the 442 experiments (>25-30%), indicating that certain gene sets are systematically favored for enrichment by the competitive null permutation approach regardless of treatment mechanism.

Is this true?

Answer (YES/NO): NO